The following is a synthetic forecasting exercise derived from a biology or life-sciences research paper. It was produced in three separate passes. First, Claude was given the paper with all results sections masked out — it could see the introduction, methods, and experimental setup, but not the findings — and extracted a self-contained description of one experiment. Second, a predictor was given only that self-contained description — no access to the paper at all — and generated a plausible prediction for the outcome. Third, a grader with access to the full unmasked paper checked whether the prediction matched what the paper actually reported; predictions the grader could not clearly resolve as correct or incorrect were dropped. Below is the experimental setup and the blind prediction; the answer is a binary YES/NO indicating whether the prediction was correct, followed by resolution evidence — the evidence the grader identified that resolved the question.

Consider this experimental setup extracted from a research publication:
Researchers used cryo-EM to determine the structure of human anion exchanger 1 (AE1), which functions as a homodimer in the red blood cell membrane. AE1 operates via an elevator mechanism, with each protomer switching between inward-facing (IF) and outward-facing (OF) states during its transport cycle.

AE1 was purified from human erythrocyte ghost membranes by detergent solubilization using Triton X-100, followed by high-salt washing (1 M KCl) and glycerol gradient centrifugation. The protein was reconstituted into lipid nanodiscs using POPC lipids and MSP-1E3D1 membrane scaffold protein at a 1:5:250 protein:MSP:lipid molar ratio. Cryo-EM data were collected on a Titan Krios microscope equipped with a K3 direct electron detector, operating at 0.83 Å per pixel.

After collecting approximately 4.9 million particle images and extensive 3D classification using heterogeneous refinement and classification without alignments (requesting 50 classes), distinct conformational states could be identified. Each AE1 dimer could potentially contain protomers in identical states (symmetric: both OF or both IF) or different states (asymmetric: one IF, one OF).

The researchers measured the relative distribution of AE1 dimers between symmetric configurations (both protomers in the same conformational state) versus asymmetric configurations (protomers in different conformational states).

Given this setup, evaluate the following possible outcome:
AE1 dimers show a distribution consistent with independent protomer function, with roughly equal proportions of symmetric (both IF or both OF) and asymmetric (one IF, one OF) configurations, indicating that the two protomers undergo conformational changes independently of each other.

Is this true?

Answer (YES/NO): NO